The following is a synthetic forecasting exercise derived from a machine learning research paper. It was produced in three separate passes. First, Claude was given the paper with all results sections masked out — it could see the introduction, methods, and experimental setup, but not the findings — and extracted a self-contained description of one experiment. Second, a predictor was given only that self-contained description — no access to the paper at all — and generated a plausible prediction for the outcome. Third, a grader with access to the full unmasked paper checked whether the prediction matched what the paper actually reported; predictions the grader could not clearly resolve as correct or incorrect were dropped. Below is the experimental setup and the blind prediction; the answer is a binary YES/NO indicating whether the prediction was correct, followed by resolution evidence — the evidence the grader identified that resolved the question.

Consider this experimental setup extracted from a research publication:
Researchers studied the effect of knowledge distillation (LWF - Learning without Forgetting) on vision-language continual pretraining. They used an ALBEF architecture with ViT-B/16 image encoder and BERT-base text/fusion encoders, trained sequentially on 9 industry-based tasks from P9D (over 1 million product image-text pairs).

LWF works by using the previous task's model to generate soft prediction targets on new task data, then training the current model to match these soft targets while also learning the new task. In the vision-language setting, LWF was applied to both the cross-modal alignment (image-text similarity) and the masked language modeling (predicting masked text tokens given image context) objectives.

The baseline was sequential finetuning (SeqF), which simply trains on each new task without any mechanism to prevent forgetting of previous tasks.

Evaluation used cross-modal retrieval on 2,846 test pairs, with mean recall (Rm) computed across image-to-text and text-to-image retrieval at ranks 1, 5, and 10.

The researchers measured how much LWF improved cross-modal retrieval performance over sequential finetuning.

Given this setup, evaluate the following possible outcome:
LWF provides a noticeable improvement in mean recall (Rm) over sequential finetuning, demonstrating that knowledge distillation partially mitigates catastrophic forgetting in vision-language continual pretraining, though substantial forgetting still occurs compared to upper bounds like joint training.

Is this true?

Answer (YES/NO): YES